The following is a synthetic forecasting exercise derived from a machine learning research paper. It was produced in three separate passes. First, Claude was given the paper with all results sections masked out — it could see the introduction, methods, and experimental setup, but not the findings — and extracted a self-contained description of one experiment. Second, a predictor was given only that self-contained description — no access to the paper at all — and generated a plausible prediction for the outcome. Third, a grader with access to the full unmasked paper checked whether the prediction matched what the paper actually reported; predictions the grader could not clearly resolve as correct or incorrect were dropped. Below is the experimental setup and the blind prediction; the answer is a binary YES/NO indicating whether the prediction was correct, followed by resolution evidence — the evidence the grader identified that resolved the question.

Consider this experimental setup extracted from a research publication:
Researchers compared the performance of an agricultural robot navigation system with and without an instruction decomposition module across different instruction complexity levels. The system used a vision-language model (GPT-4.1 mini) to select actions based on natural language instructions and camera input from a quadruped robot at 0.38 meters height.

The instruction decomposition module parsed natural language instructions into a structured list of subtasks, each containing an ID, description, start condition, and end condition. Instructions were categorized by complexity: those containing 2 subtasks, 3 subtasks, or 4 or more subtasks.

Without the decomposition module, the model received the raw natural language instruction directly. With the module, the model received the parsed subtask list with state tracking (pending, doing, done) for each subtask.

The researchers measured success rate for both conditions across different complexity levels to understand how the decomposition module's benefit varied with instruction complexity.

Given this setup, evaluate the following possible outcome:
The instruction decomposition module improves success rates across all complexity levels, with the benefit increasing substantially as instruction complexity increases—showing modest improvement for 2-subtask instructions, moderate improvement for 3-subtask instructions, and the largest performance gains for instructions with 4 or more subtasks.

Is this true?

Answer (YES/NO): NO